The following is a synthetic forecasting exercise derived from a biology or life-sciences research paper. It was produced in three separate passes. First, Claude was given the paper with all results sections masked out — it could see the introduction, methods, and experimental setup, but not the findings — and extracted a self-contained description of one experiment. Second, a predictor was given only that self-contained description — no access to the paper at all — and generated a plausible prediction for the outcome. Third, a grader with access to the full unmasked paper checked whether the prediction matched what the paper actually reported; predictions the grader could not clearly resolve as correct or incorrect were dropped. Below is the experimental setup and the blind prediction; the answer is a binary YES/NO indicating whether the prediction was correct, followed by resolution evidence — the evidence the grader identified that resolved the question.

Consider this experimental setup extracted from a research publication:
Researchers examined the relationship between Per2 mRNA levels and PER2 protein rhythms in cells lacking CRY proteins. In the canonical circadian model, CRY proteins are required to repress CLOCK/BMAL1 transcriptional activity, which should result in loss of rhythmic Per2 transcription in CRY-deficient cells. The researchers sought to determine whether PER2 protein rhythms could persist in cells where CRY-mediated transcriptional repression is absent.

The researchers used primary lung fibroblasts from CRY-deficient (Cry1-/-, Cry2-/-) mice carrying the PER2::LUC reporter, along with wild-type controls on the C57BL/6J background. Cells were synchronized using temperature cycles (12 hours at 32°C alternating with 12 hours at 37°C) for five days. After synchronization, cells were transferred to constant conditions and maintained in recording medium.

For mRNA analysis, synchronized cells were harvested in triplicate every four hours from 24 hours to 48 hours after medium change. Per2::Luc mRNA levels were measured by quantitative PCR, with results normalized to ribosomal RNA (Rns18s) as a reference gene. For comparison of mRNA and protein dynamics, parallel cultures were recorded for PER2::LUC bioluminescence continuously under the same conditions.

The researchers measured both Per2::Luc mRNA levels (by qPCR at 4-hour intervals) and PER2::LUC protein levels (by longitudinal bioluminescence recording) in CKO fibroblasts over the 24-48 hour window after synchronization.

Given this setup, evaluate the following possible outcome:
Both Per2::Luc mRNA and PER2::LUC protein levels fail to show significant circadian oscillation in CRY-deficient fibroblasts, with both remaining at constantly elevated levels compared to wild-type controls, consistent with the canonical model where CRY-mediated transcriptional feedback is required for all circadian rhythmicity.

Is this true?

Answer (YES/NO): NO